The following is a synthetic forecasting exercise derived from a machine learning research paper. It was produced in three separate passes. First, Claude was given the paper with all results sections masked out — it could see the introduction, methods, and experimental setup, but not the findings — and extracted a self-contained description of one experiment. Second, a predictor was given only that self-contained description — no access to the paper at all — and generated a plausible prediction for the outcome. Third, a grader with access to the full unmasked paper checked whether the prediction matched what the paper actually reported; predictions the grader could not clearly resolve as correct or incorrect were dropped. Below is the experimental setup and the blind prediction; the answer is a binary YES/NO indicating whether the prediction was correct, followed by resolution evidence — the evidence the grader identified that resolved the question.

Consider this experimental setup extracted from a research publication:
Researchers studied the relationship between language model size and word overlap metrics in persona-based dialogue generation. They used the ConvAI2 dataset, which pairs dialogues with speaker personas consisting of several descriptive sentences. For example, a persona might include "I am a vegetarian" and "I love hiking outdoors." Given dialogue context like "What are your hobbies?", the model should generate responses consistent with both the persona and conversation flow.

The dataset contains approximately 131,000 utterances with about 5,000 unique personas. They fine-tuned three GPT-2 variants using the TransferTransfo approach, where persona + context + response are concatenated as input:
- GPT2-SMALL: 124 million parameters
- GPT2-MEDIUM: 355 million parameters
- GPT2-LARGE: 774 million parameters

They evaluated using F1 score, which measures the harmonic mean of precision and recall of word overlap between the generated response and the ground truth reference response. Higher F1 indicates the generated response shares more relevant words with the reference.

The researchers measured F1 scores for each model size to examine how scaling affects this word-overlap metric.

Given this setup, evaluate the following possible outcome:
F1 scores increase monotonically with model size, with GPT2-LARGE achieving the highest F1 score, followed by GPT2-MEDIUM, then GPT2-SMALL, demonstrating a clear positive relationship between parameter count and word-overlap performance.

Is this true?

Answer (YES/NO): NO